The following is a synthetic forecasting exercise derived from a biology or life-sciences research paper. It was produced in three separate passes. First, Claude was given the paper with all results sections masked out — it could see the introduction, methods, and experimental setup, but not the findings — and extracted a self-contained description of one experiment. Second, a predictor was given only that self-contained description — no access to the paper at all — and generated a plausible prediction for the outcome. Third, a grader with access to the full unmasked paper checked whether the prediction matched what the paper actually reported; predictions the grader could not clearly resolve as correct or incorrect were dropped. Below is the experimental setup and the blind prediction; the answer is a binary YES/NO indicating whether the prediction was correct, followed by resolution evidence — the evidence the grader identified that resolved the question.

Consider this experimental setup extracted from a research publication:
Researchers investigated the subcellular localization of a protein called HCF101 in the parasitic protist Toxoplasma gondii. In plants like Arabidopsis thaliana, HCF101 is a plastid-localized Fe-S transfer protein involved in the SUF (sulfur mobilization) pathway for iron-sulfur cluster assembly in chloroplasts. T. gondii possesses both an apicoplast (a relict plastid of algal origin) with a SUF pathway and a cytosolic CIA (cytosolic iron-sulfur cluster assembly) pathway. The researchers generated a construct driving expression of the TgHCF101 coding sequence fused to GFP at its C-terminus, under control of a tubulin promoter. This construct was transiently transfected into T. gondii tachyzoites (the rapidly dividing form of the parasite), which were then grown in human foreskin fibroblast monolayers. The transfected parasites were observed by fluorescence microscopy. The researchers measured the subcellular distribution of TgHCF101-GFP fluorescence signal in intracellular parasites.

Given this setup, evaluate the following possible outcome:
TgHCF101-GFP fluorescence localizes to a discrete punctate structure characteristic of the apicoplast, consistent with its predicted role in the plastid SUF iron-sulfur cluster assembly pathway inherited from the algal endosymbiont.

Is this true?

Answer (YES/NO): NO